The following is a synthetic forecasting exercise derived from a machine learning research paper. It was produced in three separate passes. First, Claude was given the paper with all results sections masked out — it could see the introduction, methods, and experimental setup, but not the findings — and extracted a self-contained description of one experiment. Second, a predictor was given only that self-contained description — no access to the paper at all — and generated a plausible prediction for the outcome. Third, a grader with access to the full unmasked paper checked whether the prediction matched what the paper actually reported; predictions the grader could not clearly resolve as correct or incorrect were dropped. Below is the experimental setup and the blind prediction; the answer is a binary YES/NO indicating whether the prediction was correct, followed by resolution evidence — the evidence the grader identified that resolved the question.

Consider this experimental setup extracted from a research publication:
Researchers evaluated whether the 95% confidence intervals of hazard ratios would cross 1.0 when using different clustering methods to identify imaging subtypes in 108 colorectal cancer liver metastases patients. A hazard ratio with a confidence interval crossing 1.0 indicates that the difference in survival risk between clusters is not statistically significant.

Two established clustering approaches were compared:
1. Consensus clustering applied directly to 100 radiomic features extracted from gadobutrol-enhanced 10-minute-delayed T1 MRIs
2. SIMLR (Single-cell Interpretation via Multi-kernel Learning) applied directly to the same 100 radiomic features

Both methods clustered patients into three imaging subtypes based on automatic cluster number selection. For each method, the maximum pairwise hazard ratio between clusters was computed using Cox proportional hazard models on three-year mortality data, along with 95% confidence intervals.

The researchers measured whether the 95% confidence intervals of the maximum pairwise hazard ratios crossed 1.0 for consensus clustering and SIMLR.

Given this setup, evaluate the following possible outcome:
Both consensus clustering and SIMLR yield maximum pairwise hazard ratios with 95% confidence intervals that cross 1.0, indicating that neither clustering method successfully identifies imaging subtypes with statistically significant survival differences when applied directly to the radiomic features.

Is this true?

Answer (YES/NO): YES